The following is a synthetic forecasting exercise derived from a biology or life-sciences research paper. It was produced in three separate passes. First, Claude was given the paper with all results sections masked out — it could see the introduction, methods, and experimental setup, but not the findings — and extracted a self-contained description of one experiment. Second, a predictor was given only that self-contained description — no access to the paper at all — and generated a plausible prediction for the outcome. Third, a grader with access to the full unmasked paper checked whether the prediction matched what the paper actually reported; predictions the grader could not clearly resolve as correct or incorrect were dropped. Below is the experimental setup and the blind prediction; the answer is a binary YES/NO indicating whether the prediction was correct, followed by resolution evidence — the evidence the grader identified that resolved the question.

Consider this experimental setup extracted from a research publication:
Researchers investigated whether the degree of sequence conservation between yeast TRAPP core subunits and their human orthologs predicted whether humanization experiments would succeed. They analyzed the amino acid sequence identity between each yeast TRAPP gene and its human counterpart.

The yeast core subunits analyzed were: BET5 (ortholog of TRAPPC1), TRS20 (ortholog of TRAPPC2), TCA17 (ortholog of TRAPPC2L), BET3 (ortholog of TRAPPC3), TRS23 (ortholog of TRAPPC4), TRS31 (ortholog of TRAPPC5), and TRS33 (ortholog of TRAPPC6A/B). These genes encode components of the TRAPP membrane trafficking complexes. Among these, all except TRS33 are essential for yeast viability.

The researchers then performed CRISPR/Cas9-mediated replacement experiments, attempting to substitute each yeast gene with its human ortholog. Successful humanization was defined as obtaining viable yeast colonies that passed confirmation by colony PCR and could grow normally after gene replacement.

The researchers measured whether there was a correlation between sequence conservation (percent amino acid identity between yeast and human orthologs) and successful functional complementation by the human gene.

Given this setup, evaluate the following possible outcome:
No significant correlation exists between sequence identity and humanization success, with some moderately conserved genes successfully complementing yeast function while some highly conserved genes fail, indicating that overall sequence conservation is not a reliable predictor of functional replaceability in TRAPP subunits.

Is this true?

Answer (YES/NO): YES